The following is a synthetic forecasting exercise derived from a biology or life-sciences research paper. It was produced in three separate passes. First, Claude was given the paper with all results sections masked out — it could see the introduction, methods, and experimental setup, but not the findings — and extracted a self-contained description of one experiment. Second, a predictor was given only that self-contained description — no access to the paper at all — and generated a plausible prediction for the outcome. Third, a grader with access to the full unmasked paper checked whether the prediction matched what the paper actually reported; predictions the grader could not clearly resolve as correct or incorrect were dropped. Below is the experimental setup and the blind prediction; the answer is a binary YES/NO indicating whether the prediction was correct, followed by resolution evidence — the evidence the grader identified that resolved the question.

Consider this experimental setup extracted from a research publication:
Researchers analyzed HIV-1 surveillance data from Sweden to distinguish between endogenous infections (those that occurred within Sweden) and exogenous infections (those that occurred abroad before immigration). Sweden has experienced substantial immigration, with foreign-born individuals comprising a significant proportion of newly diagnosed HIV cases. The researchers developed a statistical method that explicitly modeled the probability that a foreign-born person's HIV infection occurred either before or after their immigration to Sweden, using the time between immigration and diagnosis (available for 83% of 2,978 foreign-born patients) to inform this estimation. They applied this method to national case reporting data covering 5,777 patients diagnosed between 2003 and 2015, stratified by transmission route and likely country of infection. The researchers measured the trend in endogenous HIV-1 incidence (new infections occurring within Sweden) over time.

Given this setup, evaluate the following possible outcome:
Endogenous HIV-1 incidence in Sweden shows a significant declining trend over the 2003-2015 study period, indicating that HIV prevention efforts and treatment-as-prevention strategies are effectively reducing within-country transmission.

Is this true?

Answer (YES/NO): YES